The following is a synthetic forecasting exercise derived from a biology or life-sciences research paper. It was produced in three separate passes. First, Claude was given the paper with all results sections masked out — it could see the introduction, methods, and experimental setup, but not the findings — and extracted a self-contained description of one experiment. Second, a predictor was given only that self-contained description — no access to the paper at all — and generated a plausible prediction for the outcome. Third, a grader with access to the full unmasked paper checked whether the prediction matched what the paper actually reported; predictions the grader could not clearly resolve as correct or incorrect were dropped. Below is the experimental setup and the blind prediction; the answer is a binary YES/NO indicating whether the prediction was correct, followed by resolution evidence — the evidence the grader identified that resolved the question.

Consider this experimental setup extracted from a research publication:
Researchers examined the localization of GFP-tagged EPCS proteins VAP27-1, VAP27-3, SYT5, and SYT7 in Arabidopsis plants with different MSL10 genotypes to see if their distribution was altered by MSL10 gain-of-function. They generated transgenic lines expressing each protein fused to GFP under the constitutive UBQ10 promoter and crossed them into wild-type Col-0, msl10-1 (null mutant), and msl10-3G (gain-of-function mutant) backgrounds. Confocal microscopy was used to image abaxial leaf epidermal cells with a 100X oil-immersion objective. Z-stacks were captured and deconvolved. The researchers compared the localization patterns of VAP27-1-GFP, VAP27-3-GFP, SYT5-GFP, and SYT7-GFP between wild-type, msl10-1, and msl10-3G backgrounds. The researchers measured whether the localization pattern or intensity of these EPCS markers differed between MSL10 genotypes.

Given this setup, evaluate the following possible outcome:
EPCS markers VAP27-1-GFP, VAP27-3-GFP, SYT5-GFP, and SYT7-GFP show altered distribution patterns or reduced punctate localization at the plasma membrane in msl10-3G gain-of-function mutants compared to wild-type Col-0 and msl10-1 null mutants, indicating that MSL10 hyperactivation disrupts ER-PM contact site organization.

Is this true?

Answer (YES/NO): NO